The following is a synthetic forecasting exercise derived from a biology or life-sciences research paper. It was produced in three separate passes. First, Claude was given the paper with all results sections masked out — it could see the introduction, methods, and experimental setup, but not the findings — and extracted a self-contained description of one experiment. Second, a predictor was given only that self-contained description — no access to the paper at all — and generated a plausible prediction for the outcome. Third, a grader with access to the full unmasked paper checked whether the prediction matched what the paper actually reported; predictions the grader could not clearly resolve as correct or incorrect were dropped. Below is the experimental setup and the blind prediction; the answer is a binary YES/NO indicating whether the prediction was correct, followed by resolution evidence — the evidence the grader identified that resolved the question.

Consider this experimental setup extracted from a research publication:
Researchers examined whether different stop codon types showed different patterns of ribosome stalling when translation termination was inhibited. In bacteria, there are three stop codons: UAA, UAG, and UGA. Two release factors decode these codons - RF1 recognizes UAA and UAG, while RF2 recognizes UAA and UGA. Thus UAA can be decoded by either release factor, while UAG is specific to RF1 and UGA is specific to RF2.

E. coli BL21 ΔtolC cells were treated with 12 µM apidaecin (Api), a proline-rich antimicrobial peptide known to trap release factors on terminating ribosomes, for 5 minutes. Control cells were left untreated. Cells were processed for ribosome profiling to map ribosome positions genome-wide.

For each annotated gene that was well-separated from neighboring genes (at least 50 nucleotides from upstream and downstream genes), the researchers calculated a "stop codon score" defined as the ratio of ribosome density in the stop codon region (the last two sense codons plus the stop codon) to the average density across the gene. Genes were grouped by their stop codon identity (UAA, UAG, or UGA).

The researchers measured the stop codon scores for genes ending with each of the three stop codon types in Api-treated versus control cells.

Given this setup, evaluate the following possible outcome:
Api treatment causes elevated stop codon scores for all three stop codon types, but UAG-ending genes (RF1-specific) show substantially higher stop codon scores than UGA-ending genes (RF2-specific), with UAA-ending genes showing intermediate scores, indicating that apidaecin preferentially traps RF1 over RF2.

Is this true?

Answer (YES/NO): NO